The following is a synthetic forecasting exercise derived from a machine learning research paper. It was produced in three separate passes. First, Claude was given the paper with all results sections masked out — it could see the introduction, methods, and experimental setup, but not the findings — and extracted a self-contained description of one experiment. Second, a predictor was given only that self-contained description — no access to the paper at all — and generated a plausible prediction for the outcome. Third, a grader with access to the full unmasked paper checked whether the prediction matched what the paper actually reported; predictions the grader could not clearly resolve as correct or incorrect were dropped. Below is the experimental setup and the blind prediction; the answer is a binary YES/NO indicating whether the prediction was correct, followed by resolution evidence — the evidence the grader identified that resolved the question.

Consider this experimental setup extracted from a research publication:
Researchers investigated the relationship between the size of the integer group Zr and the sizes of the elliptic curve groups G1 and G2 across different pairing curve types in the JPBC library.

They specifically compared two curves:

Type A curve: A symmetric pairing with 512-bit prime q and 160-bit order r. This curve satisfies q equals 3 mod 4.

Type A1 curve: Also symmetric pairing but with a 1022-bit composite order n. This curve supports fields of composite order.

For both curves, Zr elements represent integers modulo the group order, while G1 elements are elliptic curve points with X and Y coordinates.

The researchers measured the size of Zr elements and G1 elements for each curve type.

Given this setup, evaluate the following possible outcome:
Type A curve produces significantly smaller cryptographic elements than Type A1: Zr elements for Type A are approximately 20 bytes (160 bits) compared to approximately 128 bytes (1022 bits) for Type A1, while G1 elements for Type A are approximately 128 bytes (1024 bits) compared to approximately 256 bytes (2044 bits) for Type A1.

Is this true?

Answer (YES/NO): NO